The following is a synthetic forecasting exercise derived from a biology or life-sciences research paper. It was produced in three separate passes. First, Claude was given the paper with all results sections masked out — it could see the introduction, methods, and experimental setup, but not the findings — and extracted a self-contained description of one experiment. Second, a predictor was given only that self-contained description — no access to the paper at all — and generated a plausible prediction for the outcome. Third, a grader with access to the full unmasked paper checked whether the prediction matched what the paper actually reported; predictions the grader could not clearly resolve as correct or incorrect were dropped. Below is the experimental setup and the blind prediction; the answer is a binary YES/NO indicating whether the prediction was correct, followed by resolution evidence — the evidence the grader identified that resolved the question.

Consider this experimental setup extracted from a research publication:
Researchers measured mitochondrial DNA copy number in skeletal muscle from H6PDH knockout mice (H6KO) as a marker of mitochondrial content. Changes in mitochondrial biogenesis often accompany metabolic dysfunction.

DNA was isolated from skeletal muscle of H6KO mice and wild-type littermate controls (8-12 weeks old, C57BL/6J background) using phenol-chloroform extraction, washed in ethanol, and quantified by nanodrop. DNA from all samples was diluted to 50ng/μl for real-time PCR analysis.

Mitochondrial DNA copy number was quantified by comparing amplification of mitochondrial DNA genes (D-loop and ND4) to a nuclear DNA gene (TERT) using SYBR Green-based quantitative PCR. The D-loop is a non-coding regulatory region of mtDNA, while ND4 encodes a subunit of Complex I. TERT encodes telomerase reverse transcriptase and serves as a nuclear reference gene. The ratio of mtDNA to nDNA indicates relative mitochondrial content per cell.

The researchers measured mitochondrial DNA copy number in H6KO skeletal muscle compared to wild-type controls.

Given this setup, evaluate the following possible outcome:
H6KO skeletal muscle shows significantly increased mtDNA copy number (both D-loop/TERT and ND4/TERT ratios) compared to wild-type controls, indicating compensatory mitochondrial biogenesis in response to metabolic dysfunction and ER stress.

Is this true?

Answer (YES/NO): NO